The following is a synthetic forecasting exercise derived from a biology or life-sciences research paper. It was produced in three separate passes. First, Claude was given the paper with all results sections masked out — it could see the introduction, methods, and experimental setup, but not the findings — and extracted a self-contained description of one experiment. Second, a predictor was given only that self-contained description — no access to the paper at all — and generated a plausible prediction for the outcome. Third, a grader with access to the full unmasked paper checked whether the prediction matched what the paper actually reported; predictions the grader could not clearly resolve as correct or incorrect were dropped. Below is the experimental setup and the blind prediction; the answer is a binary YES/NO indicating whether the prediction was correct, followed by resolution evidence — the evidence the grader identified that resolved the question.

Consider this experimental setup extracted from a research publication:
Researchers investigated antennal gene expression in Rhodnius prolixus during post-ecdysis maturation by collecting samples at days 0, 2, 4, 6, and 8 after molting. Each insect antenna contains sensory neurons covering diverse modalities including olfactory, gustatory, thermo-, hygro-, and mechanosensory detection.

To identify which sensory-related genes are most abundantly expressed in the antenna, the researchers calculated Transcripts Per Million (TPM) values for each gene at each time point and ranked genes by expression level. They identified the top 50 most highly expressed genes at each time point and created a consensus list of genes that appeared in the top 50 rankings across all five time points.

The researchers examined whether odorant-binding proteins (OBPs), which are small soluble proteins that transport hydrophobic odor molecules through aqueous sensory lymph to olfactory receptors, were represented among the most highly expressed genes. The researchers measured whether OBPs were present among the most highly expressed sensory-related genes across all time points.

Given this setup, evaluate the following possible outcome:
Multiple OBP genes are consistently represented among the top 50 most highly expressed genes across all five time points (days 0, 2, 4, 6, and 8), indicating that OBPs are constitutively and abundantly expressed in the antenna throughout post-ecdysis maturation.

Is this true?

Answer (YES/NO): YES